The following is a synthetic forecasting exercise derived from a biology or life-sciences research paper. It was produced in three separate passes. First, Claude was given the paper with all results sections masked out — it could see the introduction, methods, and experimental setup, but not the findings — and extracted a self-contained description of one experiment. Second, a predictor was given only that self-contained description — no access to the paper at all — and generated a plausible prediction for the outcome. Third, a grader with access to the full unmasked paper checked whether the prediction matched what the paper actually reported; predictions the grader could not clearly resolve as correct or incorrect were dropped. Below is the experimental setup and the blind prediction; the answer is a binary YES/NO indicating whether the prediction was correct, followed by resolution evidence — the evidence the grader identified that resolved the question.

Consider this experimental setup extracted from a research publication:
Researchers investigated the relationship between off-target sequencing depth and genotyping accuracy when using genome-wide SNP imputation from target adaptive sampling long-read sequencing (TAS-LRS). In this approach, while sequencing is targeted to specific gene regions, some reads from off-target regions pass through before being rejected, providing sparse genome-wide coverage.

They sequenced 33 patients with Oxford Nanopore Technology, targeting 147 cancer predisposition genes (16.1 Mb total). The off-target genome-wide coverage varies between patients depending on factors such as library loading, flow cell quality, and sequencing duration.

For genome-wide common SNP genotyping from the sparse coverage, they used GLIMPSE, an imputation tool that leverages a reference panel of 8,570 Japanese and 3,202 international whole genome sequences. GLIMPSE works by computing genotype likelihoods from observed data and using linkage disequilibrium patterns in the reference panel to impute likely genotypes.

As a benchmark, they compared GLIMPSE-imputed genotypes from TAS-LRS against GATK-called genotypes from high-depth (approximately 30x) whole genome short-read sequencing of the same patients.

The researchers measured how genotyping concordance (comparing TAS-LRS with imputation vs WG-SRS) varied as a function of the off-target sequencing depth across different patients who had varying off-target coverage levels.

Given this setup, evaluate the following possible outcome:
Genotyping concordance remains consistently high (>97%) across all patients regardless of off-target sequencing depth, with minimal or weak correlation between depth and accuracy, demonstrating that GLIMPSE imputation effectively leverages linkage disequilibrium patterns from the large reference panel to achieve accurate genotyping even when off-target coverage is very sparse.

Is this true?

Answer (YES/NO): NO